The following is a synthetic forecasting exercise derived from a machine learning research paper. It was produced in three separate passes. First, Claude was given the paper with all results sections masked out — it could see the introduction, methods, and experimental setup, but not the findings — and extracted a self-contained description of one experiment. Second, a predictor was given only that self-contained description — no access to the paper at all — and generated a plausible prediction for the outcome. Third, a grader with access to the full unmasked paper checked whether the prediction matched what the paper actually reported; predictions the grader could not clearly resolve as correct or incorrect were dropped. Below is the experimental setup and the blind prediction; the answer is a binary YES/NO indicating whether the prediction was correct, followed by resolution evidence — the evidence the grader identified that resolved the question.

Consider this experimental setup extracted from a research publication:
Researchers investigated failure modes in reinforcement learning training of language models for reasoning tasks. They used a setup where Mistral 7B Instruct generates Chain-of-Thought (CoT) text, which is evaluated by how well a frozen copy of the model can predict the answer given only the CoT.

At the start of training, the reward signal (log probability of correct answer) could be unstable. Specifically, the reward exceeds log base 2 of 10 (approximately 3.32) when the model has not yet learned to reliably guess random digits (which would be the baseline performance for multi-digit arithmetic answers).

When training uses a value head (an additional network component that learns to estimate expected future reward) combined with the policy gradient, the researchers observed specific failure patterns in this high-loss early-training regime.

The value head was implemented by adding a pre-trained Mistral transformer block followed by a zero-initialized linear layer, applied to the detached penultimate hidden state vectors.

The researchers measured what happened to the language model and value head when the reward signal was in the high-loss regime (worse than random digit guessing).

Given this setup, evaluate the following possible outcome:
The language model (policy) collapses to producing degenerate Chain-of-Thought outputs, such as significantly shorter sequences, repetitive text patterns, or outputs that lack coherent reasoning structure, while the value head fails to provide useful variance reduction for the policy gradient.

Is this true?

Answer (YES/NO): NO